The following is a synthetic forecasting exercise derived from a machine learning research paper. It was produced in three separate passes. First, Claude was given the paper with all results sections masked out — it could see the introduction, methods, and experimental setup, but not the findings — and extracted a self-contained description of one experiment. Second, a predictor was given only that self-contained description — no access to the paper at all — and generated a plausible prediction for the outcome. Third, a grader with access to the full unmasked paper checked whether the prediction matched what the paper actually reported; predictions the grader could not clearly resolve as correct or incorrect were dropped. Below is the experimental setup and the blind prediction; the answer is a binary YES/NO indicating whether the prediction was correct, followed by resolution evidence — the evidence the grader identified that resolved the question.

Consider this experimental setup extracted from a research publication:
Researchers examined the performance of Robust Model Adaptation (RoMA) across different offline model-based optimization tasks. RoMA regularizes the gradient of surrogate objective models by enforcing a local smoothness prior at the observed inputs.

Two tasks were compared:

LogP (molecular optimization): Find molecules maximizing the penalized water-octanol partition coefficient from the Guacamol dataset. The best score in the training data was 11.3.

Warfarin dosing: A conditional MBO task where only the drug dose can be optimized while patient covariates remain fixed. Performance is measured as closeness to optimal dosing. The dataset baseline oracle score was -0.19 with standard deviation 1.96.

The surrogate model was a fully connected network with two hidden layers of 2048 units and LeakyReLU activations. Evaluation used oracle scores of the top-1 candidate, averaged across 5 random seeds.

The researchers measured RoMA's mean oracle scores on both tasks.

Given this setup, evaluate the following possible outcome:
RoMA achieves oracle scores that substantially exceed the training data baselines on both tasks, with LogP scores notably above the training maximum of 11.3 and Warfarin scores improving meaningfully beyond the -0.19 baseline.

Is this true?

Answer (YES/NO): NO